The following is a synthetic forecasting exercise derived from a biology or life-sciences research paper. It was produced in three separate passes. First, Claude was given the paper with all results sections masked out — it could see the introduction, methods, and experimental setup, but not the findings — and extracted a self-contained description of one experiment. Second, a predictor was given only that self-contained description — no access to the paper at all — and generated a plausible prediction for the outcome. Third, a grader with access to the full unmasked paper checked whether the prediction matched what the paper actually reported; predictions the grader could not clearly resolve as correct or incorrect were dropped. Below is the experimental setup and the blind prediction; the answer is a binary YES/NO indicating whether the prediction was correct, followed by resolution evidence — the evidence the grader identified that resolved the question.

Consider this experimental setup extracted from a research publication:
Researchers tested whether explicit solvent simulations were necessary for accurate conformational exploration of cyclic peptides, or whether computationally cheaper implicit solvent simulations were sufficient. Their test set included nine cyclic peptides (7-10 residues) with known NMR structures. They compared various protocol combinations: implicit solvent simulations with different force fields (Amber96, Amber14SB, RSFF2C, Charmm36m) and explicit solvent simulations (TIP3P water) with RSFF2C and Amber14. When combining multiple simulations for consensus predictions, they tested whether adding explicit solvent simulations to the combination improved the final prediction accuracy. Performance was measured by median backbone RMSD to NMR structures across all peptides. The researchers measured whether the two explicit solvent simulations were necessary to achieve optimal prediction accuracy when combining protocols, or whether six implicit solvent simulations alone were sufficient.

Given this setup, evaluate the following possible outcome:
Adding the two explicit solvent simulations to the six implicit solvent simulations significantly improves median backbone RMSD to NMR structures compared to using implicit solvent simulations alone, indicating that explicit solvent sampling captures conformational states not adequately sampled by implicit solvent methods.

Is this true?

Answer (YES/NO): NO